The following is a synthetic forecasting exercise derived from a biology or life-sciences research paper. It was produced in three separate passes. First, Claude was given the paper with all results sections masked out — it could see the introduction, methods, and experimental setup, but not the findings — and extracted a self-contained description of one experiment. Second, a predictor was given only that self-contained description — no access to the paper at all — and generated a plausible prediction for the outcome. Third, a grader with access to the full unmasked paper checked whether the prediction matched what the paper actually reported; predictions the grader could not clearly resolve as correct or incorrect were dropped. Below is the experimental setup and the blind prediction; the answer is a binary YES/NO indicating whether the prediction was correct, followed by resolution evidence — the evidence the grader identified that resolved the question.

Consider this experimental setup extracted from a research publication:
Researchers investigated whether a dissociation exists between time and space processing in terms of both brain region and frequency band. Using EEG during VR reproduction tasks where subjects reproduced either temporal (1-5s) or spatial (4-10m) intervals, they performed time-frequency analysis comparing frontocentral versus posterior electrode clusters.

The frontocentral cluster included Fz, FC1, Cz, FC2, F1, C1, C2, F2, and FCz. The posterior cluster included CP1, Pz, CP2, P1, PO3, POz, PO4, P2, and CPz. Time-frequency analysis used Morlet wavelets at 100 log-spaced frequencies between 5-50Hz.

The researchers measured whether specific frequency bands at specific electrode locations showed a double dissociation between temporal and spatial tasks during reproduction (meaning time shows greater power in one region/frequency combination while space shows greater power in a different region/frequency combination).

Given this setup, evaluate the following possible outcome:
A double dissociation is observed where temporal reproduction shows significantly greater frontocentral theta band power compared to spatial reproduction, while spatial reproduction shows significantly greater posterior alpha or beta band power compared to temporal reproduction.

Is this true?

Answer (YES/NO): NO